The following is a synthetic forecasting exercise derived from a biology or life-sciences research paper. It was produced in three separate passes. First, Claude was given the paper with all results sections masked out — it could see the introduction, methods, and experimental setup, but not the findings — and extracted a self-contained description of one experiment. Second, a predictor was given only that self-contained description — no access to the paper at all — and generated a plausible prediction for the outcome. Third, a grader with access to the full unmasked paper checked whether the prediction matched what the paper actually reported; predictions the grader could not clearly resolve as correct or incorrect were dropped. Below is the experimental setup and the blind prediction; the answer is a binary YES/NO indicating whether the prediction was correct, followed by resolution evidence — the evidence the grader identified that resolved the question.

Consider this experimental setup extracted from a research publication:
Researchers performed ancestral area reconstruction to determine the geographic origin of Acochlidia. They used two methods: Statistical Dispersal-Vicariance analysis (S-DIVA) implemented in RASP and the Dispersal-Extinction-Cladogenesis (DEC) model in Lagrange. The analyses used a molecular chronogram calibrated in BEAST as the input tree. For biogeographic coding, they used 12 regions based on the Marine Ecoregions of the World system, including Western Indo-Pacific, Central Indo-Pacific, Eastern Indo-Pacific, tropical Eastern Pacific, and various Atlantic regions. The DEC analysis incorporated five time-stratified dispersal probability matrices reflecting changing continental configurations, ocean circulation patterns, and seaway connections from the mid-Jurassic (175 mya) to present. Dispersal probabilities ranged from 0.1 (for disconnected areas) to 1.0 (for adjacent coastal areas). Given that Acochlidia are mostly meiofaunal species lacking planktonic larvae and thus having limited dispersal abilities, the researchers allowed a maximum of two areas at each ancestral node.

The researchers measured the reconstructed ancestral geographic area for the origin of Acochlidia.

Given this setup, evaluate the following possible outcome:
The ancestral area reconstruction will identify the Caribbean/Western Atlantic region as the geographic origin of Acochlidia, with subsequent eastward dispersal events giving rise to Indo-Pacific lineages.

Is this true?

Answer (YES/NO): NO